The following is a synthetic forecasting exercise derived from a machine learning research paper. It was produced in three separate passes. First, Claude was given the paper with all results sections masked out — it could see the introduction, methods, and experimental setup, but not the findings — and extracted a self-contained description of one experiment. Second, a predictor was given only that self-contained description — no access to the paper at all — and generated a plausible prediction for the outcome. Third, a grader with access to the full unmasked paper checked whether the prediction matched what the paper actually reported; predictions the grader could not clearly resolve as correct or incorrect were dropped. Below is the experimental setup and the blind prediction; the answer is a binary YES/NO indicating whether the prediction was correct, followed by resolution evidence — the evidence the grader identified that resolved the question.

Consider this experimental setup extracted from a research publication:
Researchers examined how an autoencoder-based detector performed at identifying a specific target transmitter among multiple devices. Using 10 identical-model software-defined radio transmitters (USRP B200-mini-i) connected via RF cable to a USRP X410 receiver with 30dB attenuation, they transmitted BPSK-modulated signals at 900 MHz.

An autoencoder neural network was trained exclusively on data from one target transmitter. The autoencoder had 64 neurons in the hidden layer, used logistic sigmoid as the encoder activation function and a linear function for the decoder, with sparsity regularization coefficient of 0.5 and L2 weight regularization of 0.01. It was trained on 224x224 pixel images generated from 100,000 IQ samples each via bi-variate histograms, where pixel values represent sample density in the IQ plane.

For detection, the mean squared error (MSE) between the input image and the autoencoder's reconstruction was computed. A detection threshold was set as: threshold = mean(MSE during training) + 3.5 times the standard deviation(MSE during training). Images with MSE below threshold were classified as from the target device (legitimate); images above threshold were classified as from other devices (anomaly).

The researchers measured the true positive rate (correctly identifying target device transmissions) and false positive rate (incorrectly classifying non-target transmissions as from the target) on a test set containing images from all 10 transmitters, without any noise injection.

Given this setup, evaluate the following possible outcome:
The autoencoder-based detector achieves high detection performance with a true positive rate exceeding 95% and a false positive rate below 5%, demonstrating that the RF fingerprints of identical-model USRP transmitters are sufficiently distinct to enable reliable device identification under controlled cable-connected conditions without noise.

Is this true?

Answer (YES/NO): YES